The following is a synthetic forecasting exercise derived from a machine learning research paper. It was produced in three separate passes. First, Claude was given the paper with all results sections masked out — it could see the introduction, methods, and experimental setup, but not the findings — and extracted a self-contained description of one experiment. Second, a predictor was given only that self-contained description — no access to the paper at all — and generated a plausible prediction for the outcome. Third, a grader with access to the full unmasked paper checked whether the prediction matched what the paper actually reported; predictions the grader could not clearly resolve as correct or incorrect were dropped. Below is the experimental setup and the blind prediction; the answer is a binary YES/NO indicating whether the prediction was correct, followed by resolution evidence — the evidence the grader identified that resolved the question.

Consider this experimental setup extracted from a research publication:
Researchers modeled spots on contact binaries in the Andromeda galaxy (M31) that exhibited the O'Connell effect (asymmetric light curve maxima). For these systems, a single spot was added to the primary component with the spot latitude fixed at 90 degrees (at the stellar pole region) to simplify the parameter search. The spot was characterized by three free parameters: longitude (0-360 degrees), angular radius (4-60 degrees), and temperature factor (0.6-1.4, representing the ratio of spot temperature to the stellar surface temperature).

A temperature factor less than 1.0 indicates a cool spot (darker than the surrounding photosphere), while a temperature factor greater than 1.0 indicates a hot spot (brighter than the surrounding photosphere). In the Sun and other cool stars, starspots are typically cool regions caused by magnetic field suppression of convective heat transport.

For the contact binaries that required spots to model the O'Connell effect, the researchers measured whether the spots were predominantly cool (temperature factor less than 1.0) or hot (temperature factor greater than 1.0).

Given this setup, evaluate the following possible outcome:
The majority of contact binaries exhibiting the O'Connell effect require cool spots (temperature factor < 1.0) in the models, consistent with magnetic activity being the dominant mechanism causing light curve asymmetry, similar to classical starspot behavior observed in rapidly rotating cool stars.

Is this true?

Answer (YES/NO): YES